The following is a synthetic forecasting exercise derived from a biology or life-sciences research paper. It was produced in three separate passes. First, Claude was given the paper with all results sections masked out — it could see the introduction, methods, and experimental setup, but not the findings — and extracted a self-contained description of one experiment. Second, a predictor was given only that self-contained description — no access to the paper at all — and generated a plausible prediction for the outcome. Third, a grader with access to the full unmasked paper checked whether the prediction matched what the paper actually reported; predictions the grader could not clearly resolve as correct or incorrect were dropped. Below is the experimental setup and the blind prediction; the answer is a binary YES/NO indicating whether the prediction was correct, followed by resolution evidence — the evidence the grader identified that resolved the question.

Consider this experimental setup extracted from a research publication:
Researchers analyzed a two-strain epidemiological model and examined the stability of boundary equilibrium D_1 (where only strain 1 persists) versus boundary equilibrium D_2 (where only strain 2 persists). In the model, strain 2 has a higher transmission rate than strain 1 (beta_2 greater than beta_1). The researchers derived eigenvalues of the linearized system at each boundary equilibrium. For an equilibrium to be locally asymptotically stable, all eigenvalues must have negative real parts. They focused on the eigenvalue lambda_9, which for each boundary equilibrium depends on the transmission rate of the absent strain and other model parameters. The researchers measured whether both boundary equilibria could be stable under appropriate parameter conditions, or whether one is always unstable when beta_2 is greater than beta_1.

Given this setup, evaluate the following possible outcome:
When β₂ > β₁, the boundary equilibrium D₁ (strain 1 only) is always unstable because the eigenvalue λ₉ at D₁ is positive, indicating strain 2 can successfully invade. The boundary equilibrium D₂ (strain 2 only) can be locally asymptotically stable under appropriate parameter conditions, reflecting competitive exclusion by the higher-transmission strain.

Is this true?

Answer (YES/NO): YES